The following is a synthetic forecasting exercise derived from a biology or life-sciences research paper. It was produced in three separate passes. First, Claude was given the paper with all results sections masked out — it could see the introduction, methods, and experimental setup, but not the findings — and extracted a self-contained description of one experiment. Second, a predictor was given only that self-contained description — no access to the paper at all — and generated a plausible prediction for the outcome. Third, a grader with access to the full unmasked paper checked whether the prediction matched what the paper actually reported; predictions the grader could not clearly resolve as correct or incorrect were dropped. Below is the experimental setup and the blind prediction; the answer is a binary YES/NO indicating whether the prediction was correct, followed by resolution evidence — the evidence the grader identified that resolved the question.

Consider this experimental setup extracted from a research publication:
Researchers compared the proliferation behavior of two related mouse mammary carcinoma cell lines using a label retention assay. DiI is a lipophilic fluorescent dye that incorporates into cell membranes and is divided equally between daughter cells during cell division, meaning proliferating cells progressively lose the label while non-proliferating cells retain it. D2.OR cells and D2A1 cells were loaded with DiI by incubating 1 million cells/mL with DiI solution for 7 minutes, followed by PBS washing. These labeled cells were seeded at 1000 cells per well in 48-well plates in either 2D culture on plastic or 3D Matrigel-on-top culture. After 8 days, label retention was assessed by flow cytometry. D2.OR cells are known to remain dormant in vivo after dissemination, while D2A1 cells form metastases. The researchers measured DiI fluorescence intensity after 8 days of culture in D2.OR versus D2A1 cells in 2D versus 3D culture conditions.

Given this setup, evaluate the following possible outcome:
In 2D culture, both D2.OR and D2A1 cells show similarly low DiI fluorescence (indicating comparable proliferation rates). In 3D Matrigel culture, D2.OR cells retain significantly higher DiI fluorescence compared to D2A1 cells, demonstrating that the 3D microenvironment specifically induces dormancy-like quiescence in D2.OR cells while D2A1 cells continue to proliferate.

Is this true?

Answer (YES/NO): YES